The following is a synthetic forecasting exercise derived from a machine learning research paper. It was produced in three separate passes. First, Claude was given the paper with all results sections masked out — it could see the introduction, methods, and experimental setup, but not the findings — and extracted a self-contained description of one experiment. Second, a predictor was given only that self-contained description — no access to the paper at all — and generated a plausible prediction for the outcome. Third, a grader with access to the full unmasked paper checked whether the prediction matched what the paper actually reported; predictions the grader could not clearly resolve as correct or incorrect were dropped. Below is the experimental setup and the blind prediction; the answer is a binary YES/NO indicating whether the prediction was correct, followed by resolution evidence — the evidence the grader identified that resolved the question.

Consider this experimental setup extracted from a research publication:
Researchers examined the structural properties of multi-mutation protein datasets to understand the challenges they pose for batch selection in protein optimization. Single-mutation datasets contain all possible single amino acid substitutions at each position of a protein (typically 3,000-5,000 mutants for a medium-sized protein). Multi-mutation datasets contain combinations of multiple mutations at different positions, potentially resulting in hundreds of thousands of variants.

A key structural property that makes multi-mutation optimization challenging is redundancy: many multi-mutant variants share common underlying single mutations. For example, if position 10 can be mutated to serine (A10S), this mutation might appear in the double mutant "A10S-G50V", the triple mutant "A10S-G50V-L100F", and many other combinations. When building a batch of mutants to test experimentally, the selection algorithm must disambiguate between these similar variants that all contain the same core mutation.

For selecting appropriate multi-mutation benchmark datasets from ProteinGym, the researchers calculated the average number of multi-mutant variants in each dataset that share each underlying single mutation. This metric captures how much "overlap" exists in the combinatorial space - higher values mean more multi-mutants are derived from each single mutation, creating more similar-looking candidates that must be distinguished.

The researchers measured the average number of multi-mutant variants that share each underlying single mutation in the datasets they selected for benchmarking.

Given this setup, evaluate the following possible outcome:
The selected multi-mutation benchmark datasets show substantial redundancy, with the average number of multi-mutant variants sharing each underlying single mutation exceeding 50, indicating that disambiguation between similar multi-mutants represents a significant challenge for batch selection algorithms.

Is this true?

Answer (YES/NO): YES